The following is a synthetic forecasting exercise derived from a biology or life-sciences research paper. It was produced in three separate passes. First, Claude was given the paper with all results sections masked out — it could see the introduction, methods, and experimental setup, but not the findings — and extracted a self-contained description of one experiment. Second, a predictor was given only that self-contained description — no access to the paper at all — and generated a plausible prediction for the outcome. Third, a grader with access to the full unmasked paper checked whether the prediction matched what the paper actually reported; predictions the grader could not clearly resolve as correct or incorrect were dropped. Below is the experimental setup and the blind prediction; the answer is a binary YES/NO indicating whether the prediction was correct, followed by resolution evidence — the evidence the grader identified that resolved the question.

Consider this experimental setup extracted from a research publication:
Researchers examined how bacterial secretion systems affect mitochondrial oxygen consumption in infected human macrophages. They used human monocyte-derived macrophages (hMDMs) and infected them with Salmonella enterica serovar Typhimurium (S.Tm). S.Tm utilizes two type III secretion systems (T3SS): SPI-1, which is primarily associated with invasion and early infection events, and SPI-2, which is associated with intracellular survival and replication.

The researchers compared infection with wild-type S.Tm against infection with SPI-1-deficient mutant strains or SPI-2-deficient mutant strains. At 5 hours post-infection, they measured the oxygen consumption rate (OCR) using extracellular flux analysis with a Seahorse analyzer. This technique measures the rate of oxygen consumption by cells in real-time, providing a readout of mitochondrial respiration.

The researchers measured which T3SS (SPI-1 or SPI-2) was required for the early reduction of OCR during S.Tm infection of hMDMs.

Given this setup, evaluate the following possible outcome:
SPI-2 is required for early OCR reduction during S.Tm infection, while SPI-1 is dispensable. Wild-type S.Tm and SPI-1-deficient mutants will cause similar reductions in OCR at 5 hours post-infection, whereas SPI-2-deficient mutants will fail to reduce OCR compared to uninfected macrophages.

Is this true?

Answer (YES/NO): NO